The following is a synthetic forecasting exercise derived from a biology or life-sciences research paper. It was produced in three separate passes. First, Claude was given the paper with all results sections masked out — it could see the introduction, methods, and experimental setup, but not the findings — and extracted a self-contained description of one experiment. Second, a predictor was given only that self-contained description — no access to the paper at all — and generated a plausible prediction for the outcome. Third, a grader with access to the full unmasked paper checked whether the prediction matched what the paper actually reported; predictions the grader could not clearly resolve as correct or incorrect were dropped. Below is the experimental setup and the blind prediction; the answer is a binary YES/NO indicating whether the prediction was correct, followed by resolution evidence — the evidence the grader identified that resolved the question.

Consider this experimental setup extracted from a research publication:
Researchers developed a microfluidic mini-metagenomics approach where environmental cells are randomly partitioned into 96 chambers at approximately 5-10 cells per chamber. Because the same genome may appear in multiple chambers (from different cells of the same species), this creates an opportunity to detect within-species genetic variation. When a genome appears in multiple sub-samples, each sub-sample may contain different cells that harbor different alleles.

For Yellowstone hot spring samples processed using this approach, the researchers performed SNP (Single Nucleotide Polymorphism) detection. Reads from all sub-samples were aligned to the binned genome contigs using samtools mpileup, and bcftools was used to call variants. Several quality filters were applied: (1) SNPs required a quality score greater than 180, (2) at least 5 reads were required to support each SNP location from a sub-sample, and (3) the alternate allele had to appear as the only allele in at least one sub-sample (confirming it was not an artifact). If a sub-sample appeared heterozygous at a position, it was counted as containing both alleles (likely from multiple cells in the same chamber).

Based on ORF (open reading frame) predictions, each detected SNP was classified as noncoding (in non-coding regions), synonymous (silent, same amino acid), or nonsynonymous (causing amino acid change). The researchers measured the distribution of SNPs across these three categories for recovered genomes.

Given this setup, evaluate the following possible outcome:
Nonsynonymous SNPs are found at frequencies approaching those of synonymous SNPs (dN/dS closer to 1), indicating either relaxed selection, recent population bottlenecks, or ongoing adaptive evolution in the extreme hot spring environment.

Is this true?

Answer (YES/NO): NO